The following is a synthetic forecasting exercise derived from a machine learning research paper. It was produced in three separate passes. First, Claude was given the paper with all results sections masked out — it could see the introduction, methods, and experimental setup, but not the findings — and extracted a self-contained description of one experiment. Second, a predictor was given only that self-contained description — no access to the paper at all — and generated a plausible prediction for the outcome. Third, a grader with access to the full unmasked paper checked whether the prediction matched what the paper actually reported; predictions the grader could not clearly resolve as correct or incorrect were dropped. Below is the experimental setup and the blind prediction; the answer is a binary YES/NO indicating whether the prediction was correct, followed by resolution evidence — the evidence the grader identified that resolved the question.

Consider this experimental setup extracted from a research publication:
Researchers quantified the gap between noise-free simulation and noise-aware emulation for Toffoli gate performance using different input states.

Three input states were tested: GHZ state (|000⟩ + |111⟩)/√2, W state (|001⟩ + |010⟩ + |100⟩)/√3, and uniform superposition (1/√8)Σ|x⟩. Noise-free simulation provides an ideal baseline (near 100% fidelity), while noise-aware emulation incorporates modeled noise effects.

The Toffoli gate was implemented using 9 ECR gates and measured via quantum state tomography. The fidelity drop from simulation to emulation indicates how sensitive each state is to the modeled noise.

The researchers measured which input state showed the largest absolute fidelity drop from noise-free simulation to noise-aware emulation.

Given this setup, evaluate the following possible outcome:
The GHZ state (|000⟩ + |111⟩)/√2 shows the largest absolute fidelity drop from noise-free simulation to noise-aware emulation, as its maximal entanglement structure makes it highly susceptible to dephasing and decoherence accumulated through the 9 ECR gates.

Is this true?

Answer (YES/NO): NO